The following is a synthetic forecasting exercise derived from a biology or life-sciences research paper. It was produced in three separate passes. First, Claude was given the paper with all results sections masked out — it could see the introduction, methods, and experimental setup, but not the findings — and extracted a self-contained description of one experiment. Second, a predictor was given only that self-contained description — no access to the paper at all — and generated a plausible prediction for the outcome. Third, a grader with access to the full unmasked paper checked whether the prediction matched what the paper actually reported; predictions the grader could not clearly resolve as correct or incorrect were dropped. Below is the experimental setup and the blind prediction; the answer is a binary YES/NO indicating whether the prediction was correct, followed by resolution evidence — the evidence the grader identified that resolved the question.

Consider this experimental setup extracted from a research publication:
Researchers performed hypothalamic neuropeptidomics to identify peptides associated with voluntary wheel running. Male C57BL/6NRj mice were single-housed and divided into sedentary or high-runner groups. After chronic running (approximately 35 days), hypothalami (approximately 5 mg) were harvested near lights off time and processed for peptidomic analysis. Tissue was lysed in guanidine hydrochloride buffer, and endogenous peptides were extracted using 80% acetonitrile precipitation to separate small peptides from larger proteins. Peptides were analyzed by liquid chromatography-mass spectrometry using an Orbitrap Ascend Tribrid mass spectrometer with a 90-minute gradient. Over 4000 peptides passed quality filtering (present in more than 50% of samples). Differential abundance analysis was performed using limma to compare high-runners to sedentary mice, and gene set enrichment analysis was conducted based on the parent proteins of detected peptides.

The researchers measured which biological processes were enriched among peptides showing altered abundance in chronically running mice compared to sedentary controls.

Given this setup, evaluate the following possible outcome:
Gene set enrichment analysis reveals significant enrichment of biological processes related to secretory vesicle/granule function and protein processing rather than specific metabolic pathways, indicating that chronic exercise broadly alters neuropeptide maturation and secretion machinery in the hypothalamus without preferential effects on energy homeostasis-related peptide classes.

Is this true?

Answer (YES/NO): NO